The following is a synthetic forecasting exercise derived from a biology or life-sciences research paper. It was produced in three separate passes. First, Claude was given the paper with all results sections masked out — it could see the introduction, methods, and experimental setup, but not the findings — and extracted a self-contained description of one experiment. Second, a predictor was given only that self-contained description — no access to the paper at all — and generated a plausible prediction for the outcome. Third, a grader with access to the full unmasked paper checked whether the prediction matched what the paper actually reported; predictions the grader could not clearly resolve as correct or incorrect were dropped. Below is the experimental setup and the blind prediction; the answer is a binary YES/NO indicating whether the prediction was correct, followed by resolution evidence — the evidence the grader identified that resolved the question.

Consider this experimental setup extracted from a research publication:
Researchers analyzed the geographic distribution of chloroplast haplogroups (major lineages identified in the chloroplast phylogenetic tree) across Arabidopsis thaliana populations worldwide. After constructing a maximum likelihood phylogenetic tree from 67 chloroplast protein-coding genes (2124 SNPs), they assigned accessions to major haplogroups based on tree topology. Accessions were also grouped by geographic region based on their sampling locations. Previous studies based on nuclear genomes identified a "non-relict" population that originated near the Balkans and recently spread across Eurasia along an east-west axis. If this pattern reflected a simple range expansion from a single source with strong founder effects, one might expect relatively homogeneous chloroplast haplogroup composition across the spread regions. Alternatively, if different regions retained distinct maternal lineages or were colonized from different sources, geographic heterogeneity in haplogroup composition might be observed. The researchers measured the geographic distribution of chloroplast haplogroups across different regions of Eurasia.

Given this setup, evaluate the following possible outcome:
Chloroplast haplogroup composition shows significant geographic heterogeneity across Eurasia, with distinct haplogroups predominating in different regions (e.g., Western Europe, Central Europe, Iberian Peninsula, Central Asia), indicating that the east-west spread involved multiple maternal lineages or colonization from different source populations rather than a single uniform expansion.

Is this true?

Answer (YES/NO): YES